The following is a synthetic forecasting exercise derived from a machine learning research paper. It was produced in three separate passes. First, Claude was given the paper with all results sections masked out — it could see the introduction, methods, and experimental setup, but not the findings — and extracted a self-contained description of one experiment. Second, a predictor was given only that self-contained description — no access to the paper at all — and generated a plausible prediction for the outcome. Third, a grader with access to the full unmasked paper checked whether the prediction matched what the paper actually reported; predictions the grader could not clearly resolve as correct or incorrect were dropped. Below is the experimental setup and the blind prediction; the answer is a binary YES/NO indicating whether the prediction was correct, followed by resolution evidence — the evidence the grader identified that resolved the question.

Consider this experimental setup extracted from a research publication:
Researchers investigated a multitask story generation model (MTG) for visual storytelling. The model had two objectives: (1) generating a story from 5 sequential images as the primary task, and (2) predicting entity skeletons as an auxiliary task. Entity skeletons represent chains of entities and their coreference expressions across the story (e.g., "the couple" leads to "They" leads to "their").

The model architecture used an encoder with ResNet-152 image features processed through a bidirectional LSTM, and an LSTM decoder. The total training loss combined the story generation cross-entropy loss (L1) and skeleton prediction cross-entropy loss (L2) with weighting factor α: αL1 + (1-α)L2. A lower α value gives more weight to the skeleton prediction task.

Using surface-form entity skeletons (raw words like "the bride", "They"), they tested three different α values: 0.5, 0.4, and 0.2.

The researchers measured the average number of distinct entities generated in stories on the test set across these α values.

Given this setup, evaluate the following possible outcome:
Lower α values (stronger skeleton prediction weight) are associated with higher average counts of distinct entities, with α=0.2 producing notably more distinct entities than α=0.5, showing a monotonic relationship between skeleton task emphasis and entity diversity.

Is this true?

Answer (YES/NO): NO